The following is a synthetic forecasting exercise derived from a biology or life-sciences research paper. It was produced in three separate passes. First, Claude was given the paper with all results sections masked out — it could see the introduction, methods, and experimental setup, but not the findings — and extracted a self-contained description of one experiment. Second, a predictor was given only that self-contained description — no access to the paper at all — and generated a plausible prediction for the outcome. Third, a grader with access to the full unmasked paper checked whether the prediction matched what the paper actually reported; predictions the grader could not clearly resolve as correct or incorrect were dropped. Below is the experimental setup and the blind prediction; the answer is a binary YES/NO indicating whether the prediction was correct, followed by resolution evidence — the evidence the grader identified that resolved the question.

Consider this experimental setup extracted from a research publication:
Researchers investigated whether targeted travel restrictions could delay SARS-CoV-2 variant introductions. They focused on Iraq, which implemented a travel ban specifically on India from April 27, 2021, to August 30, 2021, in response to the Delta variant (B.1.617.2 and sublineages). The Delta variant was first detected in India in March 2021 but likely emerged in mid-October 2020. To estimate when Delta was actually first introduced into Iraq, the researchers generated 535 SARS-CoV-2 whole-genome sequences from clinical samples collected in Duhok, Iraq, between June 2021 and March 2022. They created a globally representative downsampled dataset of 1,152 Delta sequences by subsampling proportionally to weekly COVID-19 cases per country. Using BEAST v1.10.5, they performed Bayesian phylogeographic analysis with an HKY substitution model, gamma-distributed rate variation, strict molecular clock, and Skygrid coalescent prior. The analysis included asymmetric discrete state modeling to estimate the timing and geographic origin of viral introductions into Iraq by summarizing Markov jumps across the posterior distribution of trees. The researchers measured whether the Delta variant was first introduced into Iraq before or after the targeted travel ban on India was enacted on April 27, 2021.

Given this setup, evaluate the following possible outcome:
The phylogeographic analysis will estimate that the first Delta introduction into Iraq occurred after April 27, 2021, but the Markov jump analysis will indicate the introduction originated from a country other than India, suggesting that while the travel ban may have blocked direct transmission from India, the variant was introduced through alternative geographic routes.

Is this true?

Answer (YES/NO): NO